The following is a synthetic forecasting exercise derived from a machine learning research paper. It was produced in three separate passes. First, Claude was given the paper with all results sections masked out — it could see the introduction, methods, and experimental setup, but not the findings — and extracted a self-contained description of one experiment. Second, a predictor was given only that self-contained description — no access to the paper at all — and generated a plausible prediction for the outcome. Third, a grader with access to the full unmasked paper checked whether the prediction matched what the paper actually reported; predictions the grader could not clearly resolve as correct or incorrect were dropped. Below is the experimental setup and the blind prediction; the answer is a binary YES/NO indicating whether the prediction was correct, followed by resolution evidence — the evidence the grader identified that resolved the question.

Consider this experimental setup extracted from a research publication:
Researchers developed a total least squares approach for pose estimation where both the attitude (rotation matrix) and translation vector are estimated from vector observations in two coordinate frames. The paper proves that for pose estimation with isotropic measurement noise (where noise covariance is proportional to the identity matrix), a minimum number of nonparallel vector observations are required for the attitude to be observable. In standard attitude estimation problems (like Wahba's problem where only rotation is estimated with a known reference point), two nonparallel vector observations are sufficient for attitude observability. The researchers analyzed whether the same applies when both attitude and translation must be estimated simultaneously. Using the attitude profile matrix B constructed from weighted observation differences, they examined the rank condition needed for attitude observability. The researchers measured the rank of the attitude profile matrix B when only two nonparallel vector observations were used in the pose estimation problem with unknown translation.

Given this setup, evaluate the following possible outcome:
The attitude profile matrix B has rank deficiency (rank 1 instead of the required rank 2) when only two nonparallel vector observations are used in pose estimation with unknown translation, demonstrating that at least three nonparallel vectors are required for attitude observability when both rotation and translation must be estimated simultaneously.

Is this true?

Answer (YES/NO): YES